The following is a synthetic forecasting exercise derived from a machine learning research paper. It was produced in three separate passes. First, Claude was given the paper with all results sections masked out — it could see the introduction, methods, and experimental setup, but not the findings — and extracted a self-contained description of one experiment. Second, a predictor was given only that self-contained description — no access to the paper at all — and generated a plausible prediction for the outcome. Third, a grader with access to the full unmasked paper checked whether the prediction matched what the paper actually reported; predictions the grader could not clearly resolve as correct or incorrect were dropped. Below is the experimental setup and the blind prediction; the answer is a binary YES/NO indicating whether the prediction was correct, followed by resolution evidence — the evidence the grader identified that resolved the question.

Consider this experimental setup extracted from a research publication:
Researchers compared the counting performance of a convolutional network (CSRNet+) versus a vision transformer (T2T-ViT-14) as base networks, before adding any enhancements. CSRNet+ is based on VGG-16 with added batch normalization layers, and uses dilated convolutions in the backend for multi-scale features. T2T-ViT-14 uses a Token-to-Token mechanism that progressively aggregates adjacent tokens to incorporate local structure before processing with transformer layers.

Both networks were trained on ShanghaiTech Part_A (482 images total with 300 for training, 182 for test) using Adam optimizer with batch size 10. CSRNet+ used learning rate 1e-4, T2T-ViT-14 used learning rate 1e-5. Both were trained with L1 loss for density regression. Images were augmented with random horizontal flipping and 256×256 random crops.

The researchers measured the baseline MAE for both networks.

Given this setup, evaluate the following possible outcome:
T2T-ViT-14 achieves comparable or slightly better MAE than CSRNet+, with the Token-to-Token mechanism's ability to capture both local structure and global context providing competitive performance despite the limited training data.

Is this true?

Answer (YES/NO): YES